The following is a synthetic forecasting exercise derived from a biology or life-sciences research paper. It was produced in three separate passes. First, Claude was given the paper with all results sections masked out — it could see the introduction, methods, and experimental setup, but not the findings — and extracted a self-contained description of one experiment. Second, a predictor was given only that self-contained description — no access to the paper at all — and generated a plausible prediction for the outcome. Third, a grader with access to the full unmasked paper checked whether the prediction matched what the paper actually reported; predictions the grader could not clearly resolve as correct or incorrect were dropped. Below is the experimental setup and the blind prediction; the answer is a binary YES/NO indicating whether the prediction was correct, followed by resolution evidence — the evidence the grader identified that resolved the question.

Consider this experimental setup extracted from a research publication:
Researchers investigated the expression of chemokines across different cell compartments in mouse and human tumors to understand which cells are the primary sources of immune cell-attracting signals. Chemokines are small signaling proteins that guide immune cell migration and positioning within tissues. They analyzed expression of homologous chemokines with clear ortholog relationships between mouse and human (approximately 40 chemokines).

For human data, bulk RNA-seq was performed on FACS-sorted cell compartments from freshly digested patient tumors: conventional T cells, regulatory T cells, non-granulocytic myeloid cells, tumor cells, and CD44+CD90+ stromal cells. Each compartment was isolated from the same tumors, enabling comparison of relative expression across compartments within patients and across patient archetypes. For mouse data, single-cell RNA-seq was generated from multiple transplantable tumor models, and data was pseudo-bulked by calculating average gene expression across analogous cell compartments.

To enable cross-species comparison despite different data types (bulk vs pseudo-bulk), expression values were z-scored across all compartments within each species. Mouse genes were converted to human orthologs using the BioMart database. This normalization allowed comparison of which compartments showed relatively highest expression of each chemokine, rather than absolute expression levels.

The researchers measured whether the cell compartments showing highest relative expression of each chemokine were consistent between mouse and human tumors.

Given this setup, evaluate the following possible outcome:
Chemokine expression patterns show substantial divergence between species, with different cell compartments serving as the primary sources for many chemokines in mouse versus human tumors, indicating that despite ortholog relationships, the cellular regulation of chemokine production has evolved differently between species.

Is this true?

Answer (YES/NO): NO